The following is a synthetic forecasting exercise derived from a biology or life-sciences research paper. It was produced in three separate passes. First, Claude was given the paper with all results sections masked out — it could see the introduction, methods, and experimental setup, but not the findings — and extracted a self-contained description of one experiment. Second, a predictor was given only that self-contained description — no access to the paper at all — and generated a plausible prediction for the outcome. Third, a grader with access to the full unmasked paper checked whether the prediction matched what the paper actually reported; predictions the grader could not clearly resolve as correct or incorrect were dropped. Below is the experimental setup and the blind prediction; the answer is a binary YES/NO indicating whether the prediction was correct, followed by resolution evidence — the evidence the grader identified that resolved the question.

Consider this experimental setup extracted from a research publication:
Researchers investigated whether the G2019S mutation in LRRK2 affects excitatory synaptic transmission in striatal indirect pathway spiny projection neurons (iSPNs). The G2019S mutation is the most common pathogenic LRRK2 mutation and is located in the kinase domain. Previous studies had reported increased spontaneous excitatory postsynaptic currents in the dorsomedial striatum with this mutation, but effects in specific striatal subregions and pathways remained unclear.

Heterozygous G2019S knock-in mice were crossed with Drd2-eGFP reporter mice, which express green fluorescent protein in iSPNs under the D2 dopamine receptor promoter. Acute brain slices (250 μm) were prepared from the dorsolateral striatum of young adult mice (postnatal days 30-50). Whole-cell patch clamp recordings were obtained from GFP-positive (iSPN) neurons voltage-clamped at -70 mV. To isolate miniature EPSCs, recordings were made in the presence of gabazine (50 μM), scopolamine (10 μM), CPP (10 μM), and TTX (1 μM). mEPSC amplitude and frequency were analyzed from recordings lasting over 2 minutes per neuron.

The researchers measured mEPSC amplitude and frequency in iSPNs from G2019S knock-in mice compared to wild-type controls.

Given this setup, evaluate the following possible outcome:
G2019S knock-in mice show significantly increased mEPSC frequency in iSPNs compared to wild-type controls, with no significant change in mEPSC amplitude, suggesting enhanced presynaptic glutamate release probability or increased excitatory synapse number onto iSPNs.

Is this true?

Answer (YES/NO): NO